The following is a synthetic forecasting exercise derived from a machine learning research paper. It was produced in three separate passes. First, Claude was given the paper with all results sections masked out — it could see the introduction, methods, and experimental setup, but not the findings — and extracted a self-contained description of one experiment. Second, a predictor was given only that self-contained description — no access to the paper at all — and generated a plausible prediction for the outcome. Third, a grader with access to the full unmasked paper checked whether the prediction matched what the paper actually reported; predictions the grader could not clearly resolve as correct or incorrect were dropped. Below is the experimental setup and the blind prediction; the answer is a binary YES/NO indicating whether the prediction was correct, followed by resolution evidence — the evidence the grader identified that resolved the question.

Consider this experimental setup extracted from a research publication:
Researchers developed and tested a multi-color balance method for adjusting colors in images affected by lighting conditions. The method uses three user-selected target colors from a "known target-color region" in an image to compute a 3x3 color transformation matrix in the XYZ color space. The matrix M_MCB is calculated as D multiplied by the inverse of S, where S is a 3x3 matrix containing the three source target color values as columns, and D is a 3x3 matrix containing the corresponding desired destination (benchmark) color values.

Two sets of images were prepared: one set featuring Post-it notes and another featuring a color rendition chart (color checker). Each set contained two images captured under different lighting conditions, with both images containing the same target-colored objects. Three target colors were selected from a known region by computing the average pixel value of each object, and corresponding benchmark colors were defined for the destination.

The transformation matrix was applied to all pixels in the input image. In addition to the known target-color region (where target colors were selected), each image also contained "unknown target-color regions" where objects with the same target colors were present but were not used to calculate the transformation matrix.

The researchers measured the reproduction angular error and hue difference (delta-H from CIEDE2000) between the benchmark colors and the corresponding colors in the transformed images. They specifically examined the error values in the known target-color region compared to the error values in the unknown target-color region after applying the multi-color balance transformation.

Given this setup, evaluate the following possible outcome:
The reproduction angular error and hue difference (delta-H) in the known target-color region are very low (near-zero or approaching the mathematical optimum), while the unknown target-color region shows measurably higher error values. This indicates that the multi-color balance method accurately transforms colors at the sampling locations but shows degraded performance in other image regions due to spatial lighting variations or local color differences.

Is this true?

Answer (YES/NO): YES